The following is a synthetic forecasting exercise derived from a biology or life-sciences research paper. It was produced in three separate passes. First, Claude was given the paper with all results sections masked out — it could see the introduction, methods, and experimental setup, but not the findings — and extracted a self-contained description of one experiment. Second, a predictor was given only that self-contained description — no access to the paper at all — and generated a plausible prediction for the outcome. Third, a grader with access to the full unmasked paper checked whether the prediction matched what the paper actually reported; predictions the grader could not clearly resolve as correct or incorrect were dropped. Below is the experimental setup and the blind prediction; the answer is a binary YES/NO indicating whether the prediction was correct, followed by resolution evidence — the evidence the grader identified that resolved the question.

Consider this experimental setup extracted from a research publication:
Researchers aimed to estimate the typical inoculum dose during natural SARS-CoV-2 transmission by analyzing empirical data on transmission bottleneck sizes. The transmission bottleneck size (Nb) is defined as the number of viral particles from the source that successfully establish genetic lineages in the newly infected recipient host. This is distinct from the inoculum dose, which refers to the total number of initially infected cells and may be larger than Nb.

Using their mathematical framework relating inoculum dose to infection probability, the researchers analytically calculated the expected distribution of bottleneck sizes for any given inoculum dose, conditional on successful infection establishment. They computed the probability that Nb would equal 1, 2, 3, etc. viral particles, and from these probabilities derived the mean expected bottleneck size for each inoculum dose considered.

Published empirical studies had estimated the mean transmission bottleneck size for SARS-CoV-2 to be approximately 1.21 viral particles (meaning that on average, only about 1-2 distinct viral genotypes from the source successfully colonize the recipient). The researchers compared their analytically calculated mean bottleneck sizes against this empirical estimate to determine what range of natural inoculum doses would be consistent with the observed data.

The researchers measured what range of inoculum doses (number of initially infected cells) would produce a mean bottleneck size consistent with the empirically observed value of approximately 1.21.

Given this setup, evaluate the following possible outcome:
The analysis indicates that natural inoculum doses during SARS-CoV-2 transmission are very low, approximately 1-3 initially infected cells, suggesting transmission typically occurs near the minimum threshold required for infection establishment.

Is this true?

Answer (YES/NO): NO